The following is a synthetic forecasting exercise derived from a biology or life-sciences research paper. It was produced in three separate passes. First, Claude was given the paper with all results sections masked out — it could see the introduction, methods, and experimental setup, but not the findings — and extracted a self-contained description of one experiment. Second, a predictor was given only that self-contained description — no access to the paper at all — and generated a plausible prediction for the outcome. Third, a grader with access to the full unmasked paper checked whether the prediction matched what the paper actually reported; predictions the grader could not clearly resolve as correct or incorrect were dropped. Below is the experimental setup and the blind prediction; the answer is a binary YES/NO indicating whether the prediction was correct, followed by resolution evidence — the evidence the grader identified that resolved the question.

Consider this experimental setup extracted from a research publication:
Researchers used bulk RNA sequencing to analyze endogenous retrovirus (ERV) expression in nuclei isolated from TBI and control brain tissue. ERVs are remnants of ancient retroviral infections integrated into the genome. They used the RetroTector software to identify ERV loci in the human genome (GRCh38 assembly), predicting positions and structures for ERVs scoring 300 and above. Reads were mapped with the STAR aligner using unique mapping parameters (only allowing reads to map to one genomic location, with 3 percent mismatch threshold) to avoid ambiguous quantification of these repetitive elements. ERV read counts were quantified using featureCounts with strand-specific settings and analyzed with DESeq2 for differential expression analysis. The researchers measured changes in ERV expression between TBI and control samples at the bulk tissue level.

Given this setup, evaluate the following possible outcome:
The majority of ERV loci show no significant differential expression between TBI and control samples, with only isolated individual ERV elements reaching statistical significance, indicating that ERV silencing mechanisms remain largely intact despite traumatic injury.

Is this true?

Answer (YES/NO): NO